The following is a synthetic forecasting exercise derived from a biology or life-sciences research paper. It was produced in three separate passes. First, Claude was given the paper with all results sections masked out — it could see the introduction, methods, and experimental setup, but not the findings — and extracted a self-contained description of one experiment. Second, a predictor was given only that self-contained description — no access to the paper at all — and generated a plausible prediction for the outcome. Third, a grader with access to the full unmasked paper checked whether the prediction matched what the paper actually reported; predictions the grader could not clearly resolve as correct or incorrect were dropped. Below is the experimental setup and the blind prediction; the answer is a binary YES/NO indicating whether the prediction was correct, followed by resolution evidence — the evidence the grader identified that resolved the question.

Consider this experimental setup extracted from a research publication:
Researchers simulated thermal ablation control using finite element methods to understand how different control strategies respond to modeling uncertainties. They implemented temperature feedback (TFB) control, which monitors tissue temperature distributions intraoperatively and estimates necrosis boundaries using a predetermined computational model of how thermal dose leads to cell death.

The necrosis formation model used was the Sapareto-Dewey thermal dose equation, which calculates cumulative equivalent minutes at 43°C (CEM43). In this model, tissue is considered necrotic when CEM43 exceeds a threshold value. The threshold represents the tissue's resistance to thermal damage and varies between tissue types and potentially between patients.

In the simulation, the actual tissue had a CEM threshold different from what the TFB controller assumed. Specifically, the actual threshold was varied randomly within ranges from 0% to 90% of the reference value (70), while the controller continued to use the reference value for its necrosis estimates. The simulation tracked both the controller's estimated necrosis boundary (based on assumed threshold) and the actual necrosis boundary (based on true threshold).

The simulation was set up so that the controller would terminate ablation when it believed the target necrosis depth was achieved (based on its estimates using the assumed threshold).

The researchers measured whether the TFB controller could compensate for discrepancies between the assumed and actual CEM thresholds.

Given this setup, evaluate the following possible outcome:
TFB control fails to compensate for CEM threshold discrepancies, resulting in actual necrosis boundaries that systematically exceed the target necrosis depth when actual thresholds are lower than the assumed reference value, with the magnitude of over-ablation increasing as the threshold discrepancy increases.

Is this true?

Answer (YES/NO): YES